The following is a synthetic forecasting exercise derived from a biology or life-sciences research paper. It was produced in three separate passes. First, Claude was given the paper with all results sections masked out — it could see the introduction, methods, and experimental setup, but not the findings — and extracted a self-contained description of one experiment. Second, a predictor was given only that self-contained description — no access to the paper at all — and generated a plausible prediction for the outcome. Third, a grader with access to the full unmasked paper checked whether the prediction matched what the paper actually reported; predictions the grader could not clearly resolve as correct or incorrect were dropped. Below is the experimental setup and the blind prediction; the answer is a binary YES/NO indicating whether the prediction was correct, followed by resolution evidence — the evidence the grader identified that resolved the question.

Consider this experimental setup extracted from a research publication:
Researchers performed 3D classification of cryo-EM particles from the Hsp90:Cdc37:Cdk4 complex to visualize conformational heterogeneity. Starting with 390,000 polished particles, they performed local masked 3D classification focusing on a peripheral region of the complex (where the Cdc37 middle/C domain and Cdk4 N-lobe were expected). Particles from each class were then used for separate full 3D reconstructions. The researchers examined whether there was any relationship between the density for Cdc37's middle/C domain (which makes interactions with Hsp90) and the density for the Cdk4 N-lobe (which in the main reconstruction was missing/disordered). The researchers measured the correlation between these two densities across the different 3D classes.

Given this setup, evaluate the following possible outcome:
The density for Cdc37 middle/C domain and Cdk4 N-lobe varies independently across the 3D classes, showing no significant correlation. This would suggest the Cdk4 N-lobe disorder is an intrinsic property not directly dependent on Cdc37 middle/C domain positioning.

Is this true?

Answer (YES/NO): NO